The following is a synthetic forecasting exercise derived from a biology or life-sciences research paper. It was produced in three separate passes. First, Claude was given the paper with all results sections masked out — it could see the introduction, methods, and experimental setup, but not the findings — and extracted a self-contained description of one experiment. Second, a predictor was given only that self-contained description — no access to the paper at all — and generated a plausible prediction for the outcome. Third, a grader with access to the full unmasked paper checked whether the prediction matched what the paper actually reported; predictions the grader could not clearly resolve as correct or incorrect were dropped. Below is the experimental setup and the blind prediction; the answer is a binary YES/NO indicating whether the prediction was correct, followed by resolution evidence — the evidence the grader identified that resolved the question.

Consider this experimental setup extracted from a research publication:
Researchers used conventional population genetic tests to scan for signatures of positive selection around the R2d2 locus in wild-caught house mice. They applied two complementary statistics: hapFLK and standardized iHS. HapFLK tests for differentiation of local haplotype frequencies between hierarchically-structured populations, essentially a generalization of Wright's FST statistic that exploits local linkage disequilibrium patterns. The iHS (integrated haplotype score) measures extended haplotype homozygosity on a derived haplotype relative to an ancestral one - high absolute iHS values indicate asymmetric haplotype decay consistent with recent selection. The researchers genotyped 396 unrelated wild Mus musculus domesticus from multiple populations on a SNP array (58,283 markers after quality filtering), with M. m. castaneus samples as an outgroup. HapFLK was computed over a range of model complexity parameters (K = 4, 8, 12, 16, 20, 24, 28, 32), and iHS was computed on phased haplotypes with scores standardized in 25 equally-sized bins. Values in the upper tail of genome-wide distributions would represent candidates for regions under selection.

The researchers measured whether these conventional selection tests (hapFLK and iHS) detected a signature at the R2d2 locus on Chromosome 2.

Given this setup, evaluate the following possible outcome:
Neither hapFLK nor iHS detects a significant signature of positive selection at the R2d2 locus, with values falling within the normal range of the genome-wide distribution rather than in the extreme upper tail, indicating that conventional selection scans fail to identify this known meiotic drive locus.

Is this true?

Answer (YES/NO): YES